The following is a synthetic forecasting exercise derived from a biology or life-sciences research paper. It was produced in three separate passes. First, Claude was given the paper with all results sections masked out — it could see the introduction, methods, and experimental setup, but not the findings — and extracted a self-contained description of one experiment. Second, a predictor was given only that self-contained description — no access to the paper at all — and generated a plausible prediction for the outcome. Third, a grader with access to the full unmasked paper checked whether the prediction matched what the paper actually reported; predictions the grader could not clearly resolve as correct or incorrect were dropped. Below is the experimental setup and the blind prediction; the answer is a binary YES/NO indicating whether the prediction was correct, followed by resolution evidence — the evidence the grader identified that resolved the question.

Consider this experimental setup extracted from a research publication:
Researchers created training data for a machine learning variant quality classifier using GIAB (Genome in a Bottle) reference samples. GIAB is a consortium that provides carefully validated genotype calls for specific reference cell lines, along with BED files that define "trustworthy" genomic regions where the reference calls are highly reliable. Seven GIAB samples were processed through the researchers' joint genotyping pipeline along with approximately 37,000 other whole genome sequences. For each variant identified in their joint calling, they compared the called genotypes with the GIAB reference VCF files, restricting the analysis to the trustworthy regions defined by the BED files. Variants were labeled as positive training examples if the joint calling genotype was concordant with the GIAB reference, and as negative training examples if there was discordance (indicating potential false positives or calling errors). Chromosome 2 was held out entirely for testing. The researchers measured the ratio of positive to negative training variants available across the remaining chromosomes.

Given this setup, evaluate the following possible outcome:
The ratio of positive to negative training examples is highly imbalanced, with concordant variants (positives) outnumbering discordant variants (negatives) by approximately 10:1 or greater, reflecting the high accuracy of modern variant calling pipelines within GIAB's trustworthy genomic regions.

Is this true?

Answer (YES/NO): YES